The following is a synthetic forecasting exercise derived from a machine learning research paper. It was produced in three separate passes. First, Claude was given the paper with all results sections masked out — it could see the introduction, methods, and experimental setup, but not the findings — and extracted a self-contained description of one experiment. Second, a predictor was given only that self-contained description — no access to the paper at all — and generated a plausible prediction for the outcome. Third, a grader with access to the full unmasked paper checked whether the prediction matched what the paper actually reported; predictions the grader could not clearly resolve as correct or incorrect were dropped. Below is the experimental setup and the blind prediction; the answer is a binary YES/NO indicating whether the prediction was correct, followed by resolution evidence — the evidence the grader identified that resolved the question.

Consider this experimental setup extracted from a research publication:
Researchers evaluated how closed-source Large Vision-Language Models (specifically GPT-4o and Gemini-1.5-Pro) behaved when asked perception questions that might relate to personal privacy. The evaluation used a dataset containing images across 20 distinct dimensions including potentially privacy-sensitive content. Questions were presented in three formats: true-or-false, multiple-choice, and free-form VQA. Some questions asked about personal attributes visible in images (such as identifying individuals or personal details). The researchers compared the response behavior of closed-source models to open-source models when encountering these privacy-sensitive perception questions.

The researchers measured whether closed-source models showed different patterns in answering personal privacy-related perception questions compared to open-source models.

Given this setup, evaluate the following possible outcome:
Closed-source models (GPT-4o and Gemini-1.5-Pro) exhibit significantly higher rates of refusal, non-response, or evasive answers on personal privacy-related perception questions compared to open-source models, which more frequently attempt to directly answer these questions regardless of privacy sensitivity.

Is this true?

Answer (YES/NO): YES